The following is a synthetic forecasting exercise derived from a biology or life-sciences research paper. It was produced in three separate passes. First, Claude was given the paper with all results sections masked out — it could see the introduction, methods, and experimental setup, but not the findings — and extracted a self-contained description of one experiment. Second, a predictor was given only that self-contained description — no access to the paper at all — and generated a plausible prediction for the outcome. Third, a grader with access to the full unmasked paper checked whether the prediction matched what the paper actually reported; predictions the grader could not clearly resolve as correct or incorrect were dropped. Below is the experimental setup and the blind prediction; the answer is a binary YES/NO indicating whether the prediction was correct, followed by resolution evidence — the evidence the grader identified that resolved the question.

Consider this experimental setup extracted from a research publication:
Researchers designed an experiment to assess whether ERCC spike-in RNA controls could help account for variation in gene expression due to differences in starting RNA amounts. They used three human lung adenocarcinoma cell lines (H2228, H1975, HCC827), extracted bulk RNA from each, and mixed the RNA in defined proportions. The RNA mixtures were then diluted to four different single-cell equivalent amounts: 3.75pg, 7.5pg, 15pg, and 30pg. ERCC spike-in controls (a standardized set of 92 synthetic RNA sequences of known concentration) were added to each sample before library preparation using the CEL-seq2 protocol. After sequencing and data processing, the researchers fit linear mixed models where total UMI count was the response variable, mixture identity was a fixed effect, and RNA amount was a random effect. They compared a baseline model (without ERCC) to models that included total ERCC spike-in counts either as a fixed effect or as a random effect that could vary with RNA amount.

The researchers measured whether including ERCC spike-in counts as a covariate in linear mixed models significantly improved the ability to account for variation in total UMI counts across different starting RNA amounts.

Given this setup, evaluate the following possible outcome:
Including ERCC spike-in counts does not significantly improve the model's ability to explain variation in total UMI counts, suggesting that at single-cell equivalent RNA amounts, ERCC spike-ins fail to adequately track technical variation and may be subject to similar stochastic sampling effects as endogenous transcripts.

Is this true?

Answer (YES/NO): NO